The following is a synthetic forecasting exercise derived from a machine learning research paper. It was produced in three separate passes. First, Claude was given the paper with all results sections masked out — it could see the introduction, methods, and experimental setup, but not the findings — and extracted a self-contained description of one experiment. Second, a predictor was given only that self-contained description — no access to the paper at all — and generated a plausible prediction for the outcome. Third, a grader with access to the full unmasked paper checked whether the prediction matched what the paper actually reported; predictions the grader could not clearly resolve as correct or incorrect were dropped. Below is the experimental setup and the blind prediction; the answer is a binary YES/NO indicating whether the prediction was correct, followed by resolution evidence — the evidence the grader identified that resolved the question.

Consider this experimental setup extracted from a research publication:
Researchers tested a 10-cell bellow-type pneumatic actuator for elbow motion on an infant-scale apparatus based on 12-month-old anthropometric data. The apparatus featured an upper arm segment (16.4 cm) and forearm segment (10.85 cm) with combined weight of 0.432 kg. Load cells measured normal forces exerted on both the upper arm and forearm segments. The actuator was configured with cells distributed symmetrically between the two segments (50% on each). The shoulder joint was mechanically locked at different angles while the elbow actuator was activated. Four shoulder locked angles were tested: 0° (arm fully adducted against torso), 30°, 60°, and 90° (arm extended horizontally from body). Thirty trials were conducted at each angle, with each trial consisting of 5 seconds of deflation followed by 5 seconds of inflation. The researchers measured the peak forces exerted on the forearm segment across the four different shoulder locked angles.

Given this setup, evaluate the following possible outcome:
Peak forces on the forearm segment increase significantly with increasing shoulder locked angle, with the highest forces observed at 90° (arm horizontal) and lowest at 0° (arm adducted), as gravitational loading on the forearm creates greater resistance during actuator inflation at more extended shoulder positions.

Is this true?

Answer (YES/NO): NO